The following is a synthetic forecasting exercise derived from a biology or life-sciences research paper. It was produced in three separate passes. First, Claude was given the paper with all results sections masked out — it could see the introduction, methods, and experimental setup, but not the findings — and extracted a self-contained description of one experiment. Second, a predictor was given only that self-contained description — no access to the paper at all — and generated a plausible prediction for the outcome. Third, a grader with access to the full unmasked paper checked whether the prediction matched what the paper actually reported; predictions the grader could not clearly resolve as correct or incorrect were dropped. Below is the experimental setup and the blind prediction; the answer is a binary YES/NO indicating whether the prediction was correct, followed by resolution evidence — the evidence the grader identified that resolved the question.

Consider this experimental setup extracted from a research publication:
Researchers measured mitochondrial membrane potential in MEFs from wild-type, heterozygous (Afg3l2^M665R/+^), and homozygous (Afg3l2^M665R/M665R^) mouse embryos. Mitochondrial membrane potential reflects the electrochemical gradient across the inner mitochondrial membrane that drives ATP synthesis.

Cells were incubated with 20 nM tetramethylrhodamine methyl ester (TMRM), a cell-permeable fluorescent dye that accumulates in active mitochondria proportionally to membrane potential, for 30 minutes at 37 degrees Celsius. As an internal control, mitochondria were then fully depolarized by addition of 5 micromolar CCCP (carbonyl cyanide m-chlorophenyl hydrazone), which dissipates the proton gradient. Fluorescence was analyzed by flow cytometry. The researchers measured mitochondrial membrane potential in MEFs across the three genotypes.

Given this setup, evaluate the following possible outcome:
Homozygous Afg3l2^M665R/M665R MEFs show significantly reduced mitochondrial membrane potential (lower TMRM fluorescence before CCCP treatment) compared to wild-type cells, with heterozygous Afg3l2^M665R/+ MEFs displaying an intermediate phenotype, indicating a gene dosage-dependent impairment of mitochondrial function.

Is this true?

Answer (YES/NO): NO